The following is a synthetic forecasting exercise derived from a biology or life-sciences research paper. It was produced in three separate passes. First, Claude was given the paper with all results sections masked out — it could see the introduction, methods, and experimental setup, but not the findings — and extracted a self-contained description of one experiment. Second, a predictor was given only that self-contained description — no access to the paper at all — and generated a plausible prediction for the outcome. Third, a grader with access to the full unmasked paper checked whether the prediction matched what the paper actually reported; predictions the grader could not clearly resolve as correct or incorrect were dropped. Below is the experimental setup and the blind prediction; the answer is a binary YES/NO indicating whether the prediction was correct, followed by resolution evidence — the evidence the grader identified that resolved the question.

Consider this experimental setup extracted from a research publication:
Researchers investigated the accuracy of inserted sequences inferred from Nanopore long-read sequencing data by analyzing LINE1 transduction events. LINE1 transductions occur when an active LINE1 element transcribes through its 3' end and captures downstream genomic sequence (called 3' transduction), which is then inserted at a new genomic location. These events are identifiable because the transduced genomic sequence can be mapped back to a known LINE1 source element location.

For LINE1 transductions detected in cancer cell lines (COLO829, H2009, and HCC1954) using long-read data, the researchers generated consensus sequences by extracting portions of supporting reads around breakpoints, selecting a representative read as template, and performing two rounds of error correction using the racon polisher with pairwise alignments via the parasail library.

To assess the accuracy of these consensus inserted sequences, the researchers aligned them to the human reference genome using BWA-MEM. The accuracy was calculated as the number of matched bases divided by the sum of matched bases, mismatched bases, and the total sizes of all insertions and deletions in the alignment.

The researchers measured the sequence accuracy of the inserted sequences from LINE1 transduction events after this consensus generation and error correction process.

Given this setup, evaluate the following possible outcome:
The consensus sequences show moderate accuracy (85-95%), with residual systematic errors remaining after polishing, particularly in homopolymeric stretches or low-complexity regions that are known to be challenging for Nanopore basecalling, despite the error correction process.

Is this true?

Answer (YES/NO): NO